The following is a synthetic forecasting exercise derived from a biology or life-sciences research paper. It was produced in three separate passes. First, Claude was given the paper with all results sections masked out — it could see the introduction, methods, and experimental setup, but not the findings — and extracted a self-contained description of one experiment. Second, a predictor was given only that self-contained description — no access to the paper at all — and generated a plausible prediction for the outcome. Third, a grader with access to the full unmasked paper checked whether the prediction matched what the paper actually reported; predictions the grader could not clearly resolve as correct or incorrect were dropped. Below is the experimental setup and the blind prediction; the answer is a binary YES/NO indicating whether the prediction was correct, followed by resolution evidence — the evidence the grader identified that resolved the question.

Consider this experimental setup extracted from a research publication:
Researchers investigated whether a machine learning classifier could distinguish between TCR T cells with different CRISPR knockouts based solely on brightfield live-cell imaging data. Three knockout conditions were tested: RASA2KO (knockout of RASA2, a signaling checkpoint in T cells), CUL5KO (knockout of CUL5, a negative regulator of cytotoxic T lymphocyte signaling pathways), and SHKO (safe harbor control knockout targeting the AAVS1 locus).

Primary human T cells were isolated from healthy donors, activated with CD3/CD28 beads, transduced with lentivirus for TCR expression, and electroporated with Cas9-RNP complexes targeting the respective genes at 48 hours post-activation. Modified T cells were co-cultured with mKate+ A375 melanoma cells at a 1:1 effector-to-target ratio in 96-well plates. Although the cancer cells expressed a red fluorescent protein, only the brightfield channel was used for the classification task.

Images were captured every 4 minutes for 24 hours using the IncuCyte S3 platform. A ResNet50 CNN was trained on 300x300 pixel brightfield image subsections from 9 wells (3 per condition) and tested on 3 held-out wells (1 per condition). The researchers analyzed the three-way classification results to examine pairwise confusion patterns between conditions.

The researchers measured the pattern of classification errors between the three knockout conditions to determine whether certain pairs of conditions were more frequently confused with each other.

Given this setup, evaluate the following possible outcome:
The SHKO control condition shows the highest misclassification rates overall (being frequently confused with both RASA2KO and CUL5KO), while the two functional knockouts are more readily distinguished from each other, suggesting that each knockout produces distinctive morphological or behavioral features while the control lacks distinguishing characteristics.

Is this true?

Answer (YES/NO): YES